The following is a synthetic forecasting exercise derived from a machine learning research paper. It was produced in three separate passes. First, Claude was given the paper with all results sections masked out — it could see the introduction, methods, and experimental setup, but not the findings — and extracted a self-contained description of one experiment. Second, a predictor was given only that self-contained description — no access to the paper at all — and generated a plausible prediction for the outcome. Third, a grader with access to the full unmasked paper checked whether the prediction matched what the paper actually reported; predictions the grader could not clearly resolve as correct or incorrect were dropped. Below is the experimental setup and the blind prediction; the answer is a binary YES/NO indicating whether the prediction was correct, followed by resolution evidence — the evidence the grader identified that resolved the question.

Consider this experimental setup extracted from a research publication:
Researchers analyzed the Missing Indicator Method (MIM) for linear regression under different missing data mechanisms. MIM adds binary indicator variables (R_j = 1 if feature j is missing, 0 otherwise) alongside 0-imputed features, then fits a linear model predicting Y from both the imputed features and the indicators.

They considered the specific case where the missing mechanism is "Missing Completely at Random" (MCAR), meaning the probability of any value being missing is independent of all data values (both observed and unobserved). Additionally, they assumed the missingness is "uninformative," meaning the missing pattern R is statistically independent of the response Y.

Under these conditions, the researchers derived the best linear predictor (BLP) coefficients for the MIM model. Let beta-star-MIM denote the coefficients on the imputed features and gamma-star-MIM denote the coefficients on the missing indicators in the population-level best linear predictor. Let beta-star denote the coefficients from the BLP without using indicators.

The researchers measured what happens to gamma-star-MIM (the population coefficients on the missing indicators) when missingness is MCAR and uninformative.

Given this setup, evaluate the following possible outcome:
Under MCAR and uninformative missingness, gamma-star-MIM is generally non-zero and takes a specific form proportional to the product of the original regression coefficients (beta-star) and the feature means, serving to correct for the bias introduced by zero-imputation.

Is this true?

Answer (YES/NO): NO